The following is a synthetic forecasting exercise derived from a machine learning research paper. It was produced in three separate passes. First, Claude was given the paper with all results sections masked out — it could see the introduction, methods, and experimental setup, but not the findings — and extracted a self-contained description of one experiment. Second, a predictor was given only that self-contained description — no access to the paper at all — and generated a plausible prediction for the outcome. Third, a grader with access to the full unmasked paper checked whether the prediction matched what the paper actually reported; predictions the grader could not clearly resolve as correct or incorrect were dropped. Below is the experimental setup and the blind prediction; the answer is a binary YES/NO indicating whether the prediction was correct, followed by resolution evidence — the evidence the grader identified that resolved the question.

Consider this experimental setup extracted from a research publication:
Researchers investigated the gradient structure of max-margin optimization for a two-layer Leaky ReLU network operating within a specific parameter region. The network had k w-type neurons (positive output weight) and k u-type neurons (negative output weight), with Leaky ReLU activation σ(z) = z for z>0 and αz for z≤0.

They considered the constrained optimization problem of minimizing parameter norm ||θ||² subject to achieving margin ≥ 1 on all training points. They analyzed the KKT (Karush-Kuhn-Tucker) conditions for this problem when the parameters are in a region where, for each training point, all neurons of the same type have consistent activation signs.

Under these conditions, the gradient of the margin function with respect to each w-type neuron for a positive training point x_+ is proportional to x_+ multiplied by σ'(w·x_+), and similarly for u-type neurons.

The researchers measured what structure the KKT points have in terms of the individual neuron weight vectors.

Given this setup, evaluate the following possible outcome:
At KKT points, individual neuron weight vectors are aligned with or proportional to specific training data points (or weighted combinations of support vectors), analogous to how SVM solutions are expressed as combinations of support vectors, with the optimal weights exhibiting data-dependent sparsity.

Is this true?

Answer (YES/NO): YES